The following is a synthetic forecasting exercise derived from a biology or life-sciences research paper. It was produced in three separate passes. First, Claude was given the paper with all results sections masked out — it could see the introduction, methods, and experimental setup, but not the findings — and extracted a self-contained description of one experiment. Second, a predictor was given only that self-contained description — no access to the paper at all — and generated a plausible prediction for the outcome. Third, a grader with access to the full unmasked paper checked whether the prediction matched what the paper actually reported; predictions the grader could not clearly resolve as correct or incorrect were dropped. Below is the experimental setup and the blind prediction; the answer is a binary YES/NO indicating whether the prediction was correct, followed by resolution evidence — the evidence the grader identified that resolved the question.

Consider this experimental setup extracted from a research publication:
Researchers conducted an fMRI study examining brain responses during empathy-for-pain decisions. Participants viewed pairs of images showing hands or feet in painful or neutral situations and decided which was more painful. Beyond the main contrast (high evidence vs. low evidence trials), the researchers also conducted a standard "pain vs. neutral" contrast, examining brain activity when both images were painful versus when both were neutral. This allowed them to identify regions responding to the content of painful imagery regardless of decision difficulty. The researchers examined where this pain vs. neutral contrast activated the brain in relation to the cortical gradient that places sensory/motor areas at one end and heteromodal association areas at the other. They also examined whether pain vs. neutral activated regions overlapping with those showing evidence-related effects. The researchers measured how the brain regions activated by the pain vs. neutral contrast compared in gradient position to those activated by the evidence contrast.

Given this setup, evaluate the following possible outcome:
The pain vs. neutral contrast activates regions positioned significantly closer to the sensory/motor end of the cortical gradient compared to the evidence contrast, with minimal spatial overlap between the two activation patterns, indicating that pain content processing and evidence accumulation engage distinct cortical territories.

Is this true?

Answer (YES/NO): YES